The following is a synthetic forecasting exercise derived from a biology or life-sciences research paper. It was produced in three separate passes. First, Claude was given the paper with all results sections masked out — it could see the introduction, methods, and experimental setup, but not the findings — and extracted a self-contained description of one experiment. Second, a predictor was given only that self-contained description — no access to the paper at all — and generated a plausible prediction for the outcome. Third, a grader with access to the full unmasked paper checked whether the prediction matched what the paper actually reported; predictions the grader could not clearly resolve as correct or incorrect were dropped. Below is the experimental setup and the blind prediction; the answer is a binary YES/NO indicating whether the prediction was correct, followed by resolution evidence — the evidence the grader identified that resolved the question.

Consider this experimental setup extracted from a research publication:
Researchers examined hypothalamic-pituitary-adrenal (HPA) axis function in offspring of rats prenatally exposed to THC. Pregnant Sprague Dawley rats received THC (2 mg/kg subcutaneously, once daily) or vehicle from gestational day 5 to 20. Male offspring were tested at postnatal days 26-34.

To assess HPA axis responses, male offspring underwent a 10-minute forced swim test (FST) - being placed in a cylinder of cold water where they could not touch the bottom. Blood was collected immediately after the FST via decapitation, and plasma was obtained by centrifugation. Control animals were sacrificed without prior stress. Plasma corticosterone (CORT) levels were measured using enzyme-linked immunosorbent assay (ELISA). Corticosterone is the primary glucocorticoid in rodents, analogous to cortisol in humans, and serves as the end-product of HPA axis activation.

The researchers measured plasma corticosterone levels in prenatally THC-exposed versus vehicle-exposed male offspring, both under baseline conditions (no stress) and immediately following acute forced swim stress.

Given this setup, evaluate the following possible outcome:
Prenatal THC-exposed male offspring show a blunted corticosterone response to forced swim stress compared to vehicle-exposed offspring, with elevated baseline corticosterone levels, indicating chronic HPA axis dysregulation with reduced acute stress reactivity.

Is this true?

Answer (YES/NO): NO